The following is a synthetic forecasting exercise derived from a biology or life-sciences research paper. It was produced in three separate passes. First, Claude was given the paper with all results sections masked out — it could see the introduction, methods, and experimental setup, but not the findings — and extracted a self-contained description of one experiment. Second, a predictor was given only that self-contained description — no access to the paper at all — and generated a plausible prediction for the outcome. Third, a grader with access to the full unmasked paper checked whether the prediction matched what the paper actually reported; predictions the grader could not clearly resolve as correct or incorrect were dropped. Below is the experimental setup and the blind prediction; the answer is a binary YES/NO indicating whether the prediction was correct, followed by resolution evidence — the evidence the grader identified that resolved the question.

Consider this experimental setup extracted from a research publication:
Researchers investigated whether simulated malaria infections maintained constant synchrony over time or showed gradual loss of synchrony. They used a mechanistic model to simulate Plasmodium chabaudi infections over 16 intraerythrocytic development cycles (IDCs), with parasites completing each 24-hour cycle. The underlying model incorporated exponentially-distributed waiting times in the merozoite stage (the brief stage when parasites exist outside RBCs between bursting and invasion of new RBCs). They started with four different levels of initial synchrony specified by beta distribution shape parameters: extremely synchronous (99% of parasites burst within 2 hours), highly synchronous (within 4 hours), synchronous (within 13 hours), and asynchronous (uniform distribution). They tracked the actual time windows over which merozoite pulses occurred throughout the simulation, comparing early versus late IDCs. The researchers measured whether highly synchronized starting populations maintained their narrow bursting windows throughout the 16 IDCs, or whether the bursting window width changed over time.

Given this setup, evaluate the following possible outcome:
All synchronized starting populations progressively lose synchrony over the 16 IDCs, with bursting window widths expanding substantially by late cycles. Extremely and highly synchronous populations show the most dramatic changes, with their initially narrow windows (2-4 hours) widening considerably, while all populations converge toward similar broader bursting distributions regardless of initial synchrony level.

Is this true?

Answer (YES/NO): NO